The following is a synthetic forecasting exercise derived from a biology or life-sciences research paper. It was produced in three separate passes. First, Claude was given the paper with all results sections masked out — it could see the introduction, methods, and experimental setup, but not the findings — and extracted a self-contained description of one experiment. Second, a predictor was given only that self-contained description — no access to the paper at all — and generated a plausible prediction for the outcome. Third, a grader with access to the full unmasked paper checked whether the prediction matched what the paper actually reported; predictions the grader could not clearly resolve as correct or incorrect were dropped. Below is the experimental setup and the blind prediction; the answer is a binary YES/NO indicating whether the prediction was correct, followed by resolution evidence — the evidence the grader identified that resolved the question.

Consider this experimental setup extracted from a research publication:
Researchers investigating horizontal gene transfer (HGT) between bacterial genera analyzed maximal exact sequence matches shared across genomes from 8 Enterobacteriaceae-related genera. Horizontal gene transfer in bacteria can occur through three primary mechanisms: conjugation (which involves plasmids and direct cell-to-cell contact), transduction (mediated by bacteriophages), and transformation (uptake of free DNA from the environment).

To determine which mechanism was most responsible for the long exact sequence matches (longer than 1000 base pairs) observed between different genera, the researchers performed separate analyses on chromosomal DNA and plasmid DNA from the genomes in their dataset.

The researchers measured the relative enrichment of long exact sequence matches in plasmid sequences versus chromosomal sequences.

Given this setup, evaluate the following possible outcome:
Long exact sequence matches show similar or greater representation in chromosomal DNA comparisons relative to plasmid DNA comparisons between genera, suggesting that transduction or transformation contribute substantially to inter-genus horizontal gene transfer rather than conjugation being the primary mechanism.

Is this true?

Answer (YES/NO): NO